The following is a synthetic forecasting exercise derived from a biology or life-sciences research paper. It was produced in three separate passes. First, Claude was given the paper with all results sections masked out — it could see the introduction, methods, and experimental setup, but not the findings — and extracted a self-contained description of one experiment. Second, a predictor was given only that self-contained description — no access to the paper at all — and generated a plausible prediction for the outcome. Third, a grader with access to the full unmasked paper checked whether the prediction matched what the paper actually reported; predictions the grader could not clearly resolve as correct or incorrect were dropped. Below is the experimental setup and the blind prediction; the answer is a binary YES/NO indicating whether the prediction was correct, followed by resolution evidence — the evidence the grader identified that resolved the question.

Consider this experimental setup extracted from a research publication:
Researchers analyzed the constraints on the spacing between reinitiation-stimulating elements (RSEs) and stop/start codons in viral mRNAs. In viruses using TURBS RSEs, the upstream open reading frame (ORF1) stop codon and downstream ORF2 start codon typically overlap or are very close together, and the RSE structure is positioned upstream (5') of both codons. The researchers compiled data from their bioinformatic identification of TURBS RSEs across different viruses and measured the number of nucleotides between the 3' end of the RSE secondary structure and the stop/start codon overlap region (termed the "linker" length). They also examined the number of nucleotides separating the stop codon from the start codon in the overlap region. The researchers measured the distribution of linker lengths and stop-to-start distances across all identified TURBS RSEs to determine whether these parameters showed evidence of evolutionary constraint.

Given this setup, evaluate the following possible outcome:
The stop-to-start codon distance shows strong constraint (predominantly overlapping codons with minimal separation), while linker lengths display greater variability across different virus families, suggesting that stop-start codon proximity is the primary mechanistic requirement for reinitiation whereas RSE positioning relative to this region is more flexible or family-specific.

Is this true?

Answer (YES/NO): NO